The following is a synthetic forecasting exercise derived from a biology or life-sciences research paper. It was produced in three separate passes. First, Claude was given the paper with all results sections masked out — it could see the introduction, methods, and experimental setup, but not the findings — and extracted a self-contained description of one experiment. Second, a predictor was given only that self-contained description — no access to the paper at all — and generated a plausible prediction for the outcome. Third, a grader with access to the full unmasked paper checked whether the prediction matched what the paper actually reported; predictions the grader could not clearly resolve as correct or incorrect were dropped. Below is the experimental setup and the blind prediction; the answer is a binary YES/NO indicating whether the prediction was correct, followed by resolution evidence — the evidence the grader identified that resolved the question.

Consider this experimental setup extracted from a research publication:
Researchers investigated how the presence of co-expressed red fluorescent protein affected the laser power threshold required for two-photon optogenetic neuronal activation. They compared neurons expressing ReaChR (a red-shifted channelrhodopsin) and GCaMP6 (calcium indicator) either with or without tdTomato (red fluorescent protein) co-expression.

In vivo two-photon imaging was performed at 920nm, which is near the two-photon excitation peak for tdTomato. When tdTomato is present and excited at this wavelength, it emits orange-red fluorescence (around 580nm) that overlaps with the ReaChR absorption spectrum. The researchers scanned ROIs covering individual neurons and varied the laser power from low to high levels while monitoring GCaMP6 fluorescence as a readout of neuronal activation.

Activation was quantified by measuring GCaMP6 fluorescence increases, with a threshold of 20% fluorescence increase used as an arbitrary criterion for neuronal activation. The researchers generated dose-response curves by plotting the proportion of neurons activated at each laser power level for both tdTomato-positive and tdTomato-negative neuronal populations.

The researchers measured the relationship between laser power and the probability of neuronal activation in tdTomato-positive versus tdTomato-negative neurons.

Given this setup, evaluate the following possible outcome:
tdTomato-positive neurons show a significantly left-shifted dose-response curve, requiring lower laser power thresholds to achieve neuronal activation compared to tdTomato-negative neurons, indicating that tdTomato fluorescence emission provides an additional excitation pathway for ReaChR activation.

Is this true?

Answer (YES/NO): YES